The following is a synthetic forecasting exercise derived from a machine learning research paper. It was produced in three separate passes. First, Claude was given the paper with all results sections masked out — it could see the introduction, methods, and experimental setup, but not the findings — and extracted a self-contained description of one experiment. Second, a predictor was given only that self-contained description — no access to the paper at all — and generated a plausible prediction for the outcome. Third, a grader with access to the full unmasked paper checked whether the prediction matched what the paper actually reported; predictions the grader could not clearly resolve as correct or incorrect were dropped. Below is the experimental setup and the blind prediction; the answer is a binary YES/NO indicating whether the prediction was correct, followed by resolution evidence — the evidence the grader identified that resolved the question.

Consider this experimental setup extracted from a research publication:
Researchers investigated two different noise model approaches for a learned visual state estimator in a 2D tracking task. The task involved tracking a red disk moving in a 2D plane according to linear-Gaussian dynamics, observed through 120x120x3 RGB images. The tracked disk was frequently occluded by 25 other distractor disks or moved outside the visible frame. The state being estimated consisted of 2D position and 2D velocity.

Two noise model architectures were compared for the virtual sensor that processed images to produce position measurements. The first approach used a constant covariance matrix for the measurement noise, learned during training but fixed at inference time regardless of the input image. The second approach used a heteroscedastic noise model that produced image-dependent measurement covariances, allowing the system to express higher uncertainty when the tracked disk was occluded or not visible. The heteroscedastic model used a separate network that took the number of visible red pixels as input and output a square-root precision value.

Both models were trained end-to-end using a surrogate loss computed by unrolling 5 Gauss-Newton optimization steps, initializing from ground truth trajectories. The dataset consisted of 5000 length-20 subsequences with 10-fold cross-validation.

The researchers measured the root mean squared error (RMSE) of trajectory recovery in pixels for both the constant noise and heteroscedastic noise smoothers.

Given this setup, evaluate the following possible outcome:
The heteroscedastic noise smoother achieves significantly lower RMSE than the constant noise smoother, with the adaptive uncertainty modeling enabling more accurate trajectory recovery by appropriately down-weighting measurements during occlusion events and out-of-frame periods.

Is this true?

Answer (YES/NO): YES